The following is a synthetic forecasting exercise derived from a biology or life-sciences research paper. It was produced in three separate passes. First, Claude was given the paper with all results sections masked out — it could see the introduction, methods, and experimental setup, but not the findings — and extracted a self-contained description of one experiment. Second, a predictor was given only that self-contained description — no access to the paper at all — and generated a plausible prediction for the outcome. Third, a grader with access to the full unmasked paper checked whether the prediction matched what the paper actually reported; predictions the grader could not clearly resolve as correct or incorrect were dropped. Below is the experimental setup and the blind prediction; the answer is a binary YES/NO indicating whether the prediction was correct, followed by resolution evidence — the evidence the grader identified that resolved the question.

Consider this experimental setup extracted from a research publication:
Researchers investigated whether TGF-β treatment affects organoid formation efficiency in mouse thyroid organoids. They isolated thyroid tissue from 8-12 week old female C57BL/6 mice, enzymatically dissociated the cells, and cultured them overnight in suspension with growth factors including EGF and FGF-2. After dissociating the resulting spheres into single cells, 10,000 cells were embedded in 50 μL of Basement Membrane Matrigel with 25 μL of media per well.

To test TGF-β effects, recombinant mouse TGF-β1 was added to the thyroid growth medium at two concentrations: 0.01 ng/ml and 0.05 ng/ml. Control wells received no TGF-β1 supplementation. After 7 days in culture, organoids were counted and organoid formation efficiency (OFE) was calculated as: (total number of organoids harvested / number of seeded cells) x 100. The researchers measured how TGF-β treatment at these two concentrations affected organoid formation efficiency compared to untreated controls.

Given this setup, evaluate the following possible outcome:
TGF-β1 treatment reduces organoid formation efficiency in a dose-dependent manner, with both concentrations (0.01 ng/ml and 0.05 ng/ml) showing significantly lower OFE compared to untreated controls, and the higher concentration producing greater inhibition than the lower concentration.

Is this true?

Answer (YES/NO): NO